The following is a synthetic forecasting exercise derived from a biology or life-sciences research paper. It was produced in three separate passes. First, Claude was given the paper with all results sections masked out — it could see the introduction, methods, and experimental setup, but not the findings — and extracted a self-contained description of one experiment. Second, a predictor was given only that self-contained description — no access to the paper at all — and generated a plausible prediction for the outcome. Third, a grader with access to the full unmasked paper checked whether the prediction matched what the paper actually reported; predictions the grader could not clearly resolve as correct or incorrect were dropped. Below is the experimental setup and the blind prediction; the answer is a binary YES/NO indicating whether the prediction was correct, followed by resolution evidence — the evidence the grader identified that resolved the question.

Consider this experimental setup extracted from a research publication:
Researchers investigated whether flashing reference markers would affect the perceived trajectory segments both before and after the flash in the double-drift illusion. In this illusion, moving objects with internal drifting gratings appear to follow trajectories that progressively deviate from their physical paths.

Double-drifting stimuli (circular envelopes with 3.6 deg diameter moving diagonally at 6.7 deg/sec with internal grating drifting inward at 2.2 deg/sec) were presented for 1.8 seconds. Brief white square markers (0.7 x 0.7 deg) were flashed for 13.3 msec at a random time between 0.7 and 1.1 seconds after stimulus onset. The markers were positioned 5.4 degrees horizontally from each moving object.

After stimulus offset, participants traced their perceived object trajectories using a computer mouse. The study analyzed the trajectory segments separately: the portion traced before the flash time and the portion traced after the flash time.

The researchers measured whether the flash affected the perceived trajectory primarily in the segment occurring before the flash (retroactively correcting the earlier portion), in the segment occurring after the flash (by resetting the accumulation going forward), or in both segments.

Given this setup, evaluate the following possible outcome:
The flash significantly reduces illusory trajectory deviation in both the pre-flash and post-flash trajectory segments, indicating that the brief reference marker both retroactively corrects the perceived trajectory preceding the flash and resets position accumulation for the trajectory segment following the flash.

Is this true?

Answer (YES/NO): NO